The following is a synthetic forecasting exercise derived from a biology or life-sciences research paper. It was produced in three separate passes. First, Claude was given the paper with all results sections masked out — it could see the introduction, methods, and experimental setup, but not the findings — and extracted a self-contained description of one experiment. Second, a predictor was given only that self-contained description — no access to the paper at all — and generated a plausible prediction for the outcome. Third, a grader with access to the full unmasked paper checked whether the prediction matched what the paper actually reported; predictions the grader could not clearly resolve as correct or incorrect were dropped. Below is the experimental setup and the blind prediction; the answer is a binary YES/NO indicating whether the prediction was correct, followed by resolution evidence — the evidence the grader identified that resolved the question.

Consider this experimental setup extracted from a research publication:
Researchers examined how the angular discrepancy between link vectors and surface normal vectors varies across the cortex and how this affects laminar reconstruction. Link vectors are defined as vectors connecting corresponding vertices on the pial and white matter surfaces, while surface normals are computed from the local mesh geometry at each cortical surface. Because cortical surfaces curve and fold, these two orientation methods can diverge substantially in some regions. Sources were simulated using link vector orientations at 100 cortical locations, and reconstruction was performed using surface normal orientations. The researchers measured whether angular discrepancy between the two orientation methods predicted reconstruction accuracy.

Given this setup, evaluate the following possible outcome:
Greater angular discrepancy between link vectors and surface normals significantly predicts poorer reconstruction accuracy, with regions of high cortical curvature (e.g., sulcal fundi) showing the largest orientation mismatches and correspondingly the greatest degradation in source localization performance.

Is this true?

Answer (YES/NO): NO